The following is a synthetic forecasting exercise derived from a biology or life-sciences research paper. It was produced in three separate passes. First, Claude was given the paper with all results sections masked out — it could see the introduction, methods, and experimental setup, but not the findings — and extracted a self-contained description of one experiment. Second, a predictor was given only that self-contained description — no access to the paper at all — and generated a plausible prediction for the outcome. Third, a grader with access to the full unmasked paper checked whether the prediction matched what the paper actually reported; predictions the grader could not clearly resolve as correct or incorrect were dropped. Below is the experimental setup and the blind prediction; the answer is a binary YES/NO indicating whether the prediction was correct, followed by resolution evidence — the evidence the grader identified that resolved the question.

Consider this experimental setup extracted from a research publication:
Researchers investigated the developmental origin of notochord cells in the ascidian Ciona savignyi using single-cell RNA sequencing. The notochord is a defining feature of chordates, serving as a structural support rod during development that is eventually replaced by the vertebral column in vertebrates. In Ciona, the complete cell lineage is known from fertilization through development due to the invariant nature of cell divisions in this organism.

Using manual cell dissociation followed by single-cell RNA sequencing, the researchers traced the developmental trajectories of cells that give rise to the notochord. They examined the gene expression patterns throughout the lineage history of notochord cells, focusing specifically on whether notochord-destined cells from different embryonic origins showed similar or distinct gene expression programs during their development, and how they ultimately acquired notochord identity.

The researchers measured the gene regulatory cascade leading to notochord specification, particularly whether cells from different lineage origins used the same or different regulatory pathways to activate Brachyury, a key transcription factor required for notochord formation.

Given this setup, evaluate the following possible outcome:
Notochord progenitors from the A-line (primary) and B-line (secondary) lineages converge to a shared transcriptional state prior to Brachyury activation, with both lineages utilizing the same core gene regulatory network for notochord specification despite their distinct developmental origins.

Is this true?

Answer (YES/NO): NO